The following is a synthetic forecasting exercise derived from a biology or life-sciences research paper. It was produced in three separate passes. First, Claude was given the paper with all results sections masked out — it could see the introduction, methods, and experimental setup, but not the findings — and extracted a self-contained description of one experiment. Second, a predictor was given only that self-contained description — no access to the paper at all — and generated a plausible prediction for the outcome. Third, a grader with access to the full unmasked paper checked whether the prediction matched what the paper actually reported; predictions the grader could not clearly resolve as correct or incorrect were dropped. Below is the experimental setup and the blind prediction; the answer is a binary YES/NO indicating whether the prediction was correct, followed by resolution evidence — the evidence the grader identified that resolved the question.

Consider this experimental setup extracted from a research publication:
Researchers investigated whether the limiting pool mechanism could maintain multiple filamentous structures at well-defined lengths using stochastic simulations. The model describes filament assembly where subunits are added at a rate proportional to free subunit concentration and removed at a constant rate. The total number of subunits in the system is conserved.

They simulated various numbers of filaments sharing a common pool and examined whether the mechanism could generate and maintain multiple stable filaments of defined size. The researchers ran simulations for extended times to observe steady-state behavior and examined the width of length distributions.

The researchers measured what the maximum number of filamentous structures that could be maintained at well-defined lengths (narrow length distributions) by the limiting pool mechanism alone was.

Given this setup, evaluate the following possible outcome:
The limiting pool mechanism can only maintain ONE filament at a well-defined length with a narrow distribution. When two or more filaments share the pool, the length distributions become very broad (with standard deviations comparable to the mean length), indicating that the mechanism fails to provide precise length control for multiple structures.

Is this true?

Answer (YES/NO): YES